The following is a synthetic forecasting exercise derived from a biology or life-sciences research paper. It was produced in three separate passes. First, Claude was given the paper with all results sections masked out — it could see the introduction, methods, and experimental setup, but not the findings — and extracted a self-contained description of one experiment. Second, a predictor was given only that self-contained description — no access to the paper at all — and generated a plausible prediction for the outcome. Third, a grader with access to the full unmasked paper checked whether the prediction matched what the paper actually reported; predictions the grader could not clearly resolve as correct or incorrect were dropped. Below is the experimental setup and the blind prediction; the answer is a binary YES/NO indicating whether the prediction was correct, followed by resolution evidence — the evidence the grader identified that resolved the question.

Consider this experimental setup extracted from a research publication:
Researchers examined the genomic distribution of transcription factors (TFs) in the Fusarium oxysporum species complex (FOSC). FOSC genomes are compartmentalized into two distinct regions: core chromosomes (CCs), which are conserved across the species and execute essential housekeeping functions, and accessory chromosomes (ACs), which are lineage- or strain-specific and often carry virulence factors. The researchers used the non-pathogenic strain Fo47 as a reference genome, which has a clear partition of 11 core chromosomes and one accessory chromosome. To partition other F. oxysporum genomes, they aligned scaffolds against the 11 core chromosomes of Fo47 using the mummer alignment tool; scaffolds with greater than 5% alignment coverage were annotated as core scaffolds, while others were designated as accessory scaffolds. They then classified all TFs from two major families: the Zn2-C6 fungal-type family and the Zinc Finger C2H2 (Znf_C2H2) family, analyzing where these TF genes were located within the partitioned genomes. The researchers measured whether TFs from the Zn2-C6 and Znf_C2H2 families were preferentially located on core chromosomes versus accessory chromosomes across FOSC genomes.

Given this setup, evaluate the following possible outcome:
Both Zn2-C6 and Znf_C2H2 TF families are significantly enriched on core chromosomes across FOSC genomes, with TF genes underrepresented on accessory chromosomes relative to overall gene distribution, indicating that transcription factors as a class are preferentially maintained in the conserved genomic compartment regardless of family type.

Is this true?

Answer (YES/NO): NO